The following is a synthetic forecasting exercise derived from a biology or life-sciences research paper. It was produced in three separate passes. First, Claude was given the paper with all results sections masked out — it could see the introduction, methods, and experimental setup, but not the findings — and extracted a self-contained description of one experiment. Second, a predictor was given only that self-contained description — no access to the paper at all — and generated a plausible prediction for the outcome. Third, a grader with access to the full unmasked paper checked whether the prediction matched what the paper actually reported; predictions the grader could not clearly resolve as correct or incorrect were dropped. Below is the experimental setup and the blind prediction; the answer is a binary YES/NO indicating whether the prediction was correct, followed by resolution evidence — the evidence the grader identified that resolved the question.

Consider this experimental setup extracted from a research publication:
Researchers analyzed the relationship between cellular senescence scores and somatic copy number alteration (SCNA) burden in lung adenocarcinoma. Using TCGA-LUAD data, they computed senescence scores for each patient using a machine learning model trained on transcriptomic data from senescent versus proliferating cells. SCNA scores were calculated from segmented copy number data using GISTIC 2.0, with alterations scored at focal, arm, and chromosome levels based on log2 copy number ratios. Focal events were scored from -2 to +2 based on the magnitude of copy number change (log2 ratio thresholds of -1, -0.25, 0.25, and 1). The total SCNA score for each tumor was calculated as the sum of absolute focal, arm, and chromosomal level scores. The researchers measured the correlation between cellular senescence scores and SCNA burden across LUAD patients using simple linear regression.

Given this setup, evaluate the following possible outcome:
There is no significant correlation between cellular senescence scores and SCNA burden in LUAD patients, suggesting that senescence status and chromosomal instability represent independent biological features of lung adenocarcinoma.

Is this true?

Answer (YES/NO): NO